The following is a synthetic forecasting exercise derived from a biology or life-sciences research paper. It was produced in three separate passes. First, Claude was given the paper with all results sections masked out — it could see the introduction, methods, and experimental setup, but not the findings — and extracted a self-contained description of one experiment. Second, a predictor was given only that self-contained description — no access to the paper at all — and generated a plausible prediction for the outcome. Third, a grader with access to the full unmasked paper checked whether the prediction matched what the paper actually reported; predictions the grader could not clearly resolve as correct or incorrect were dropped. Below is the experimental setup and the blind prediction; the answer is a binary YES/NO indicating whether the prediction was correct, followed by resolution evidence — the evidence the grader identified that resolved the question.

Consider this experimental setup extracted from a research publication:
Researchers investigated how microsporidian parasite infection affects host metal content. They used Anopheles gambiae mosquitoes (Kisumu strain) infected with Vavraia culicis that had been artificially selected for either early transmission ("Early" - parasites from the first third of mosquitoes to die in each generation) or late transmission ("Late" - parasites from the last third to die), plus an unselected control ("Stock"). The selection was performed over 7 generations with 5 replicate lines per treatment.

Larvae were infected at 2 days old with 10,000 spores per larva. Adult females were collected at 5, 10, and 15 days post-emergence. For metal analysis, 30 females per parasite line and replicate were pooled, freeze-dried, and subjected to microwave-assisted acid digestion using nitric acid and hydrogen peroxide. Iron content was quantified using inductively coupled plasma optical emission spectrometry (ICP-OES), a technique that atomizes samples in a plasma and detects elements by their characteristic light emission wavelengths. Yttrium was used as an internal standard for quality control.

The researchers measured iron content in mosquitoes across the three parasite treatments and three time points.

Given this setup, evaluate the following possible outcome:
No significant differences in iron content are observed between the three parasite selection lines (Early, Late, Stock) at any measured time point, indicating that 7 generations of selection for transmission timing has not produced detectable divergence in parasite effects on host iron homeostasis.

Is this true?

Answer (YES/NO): YES